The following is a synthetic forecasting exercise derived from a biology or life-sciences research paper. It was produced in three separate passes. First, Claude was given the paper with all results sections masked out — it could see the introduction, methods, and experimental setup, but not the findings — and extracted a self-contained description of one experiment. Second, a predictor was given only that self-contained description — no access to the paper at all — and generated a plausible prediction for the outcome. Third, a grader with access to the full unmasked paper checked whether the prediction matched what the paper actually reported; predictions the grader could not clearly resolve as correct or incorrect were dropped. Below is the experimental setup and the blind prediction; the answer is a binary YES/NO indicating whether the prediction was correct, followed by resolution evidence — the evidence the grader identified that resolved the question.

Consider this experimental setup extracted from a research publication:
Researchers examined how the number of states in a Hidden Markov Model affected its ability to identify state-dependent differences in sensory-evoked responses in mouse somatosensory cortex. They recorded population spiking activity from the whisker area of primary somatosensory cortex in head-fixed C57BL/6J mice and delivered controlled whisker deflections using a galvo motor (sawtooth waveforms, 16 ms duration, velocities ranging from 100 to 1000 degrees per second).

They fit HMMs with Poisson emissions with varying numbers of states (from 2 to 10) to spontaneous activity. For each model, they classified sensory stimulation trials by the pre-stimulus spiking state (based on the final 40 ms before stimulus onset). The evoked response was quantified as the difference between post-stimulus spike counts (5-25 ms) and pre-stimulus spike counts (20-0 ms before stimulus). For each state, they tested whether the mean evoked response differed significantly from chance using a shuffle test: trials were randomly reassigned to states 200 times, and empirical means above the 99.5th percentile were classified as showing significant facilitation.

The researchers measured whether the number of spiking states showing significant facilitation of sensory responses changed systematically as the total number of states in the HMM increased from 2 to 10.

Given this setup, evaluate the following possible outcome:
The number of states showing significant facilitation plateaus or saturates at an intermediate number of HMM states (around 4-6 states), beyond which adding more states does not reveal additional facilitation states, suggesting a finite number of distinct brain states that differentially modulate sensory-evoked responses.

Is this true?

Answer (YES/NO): YES